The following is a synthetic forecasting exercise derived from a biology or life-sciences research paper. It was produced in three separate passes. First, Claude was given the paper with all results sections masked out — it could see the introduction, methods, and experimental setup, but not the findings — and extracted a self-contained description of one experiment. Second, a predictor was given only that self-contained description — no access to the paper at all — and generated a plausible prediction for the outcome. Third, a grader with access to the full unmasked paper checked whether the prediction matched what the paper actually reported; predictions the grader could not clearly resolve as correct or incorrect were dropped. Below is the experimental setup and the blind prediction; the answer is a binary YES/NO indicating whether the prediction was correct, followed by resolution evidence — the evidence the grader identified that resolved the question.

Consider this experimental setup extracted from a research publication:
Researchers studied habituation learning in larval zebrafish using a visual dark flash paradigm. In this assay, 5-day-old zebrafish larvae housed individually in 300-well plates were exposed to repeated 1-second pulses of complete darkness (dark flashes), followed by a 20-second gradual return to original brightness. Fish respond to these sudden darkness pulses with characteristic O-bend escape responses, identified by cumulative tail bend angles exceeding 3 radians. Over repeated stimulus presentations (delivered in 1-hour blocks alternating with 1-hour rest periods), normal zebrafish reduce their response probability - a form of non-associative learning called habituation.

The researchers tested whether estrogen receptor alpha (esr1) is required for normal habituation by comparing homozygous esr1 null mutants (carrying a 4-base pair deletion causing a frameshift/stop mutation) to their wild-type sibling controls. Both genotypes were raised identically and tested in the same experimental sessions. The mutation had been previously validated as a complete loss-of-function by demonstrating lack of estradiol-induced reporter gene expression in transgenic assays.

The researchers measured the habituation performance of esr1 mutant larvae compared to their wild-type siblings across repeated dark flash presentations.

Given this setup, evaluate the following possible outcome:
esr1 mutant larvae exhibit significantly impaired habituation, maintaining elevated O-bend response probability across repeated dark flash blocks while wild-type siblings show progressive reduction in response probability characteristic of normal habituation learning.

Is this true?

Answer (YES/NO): NO